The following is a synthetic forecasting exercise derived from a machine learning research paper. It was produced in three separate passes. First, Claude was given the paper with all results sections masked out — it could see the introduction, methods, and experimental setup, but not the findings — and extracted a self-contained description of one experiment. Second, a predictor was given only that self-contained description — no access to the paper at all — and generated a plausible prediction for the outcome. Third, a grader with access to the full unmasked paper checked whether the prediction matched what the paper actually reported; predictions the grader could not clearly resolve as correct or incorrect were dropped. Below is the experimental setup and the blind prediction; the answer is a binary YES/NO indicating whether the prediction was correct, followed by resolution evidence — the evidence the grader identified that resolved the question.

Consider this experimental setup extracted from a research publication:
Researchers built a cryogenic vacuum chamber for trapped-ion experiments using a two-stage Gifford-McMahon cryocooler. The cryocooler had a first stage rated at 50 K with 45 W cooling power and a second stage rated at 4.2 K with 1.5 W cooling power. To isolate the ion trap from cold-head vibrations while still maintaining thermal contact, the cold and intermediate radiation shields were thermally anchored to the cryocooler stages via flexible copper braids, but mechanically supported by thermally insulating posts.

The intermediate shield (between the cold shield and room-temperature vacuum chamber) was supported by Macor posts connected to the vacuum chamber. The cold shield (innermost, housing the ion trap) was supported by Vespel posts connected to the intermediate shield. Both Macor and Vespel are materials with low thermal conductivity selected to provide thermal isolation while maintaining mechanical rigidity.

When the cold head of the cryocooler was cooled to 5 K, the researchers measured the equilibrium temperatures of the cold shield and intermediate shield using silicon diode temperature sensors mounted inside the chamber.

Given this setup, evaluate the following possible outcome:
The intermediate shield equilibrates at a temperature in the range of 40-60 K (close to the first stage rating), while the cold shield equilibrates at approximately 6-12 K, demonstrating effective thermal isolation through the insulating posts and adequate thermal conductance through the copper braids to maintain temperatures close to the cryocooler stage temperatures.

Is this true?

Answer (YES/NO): NO